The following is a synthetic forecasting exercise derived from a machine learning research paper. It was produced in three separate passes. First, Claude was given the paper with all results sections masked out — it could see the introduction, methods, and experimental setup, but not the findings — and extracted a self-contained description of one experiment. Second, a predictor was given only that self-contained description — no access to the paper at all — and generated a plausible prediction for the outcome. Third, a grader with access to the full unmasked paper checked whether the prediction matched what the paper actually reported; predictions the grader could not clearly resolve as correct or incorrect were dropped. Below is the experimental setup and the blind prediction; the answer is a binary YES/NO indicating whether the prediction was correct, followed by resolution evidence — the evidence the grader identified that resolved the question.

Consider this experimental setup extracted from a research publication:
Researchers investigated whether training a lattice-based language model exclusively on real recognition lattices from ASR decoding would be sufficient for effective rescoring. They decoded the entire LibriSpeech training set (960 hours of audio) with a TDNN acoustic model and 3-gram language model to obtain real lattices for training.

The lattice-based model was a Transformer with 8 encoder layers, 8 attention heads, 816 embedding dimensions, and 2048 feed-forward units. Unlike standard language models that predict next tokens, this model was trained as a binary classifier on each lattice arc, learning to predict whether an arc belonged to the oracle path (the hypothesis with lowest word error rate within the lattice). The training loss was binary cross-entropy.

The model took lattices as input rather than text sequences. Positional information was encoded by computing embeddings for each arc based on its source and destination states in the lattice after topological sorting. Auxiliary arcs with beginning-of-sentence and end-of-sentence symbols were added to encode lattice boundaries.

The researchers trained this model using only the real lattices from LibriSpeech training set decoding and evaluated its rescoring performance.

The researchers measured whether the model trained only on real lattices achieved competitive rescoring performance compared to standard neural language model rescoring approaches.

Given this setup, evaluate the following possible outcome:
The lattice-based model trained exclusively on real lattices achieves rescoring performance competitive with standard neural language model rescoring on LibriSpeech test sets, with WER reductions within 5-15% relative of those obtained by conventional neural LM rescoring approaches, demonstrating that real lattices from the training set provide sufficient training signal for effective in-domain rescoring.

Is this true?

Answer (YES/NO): NO